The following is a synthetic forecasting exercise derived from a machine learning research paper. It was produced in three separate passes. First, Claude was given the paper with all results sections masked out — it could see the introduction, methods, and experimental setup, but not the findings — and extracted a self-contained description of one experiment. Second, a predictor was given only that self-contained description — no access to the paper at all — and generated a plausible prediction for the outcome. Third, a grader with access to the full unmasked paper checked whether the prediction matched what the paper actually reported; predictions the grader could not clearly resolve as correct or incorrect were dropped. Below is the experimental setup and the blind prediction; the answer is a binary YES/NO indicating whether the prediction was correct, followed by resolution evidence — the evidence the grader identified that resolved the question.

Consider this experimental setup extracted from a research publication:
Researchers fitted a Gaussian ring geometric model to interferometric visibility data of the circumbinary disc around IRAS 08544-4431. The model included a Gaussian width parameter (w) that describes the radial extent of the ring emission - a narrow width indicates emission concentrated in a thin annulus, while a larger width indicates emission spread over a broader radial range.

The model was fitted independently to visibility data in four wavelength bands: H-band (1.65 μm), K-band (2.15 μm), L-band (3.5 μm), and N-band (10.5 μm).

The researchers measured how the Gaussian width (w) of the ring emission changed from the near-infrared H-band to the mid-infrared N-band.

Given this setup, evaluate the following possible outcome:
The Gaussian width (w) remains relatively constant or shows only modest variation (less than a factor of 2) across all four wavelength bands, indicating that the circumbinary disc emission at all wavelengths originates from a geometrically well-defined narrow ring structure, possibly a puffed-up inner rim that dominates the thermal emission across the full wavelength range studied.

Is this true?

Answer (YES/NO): NO